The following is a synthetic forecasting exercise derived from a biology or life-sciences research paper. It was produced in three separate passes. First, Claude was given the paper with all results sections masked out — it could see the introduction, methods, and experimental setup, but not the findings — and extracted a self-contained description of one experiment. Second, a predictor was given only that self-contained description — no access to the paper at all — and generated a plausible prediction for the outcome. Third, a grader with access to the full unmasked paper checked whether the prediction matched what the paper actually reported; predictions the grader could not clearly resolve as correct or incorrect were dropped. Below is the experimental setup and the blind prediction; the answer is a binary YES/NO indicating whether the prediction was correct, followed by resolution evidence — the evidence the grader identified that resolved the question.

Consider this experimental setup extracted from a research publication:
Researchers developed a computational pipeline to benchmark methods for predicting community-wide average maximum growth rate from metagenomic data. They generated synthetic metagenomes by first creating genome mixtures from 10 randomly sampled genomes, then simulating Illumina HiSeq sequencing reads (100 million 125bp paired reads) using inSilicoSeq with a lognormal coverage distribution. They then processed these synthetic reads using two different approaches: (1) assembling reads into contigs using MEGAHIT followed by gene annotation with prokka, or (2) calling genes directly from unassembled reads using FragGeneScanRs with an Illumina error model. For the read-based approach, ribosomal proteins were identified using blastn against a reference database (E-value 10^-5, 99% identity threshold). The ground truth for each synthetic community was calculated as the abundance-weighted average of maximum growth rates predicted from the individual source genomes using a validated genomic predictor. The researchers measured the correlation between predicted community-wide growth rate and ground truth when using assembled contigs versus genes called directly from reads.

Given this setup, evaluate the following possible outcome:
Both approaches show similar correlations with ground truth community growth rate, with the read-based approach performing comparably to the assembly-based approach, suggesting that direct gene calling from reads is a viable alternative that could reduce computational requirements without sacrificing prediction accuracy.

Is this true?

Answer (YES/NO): NO